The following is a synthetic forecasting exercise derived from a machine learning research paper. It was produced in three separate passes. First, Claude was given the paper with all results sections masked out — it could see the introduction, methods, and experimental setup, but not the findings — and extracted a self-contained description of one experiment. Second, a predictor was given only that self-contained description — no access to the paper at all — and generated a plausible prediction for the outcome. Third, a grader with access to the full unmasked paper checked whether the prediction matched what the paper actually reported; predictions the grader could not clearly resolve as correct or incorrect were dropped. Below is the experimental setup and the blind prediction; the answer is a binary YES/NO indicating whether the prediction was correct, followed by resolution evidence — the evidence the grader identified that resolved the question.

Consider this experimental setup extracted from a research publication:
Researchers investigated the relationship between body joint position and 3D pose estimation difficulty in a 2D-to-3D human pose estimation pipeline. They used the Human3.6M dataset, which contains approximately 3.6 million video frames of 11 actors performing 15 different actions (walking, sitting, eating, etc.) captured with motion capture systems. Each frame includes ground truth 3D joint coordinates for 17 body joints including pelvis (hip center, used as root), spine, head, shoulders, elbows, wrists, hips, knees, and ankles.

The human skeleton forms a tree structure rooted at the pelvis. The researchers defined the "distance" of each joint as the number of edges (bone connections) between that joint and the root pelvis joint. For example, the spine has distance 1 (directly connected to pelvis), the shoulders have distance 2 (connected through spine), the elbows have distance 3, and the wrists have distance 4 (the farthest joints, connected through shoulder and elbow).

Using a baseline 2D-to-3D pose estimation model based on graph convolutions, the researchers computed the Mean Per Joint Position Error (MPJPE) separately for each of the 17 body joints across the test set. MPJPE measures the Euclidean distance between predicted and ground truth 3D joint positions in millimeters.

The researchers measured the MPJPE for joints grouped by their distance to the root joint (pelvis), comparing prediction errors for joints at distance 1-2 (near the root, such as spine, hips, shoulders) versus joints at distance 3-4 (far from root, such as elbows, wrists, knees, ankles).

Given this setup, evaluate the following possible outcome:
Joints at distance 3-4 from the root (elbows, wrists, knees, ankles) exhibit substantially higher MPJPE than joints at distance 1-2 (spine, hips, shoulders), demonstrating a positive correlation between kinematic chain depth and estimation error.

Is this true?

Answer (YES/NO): YES